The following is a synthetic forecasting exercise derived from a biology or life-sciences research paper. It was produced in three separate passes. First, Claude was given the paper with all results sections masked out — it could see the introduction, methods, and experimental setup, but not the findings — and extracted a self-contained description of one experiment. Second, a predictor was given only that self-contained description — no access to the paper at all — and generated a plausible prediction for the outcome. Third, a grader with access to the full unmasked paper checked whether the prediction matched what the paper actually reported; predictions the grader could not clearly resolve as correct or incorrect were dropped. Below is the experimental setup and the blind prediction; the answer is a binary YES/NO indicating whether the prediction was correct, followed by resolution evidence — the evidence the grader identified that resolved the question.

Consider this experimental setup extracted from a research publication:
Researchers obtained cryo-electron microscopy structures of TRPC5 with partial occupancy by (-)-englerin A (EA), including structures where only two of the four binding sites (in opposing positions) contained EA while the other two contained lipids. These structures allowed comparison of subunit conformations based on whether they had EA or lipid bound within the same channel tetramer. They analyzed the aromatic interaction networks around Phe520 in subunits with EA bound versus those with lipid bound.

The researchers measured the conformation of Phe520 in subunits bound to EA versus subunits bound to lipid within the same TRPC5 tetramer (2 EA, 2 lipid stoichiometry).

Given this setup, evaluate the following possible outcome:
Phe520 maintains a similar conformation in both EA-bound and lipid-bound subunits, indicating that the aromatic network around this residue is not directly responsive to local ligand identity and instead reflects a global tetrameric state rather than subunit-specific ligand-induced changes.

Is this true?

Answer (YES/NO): NO